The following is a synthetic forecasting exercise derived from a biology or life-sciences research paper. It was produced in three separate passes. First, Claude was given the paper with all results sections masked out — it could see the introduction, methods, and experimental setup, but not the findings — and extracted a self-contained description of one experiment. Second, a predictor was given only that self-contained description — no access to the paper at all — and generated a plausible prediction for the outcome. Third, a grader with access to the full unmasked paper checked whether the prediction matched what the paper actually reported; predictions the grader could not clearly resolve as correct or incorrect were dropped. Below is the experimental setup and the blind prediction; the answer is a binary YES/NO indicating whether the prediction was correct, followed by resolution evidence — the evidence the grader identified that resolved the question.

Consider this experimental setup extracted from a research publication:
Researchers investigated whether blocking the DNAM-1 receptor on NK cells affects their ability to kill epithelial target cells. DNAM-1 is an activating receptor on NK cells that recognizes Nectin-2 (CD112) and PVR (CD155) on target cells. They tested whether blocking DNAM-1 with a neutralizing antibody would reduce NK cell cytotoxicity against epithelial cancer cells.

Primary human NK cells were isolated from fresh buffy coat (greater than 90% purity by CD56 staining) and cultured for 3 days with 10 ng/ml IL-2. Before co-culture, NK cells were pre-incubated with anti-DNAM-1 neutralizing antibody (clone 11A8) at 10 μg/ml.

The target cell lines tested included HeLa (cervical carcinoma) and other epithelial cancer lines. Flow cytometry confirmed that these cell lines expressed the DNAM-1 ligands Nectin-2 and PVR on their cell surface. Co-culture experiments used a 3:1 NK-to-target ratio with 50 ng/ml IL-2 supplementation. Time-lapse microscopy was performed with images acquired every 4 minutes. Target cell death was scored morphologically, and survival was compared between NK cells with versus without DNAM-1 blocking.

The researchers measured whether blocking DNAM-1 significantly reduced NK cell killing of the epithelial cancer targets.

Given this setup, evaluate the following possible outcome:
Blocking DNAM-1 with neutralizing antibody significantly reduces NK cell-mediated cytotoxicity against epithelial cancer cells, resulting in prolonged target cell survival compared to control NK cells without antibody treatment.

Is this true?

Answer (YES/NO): NO